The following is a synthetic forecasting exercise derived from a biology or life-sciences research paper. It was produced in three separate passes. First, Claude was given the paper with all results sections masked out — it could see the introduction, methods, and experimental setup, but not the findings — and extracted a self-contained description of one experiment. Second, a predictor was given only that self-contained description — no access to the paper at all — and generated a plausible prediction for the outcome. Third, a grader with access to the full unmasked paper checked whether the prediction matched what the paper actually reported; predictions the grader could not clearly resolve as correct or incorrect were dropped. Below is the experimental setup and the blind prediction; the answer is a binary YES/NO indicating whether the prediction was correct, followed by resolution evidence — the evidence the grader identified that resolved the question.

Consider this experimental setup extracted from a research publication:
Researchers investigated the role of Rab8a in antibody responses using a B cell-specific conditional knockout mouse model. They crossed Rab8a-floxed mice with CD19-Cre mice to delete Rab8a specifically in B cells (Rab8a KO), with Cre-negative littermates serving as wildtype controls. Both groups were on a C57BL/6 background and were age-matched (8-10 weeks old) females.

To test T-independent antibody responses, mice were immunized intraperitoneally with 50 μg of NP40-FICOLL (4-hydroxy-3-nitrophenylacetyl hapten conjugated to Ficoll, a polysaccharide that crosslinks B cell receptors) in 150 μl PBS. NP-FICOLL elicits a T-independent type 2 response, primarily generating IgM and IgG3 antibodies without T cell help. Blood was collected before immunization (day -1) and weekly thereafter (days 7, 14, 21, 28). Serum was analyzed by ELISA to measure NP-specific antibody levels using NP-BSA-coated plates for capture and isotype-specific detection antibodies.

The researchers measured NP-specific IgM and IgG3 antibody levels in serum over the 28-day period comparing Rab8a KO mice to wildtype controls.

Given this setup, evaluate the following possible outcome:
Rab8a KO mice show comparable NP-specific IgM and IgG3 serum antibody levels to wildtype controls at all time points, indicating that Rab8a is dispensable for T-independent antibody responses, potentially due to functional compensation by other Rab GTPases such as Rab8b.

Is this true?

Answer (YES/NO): NO